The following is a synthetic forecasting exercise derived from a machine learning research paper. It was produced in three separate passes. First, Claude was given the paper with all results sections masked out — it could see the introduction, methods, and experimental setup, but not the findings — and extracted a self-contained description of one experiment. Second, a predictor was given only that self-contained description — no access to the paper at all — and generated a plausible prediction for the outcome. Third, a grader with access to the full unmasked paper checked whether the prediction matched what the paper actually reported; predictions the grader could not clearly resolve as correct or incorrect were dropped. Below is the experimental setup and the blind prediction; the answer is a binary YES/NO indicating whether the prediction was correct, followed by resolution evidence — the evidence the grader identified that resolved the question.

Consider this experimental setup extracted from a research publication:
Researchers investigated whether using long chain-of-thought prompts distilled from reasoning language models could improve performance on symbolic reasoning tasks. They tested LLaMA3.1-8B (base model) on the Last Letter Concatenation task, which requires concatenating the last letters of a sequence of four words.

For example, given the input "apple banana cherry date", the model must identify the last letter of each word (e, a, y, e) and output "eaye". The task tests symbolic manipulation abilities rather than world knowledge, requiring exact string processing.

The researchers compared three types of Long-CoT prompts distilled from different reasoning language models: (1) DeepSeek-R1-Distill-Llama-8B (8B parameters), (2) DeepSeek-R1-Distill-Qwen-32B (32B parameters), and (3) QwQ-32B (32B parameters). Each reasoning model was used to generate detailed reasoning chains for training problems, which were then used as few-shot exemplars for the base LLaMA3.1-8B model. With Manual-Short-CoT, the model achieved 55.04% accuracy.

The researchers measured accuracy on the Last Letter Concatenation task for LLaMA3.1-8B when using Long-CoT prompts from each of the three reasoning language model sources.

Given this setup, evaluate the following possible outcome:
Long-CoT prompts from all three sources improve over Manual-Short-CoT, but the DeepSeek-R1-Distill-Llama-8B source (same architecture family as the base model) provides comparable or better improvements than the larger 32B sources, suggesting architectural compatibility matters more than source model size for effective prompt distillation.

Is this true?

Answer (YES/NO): NO